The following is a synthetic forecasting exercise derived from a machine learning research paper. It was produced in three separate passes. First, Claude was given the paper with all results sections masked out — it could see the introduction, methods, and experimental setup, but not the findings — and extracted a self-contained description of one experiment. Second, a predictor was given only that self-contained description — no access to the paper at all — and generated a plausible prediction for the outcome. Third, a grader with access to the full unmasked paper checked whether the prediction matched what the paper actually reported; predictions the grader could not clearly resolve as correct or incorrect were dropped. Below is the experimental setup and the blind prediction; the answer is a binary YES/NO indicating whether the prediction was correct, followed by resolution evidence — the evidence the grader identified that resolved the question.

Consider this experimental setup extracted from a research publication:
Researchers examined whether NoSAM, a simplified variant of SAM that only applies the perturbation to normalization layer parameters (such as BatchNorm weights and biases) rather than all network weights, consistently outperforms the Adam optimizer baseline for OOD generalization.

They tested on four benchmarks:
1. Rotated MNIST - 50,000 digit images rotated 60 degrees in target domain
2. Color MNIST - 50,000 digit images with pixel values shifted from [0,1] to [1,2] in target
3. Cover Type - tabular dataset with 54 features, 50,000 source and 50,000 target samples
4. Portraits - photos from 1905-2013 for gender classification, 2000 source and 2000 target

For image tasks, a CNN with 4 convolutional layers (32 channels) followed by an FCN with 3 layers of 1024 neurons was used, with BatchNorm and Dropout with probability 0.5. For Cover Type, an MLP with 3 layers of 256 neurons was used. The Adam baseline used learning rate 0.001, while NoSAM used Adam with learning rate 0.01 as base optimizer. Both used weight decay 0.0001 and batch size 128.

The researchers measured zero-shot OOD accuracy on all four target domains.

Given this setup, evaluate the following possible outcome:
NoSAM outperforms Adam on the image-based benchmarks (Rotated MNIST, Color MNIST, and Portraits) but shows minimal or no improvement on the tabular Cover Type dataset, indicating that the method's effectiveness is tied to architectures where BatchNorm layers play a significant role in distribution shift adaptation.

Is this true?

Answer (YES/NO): NO